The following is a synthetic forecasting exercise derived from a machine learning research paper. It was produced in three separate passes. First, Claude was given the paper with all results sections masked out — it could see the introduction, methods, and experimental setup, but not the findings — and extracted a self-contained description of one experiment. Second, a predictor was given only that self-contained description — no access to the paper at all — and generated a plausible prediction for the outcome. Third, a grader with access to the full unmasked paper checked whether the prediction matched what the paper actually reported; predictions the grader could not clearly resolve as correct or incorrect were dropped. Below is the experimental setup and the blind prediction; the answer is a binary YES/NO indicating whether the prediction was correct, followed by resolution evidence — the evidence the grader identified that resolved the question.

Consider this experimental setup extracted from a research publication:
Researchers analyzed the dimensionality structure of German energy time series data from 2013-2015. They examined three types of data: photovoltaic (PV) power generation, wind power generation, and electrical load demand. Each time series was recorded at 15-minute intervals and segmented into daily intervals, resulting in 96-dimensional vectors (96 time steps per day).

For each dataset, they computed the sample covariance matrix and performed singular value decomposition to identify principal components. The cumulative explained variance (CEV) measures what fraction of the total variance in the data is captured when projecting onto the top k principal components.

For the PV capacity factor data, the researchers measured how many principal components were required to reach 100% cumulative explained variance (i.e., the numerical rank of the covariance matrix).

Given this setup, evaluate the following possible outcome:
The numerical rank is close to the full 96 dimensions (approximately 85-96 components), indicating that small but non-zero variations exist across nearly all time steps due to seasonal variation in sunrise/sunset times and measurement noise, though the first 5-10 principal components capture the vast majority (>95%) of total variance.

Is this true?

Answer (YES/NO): NO